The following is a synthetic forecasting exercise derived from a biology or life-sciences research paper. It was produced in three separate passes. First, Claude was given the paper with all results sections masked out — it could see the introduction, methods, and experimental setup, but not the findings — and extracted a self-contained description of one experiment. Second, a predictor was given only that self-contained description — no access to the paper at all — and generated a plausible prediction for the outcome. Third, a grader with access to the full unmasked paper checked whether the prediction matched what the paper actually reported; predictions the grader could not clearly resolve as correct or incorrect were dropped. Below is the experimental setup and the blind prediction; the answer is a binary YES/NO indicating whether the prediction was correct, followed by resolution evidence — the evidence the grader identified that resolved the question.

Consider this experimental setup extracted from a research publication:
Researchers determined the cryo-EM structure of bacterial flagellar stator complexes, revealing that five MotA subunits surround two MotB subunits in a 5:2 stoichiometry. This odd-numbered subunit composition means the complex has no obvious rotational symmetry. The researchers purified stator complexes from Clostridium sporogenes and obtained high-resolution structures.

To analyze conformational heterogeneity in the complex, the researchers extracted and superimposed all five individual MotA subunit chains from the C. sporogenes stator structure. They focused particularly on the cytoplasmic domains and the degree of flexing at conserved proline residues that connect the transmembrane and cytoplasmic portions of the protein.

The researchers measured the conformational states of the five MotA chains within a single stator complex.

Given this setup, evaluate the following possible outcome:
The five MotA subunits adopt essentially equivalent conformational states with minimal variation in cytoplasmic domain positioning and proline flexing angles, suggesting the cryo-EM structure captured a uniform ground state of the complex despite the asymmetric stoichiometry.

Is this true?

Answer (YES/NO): NO